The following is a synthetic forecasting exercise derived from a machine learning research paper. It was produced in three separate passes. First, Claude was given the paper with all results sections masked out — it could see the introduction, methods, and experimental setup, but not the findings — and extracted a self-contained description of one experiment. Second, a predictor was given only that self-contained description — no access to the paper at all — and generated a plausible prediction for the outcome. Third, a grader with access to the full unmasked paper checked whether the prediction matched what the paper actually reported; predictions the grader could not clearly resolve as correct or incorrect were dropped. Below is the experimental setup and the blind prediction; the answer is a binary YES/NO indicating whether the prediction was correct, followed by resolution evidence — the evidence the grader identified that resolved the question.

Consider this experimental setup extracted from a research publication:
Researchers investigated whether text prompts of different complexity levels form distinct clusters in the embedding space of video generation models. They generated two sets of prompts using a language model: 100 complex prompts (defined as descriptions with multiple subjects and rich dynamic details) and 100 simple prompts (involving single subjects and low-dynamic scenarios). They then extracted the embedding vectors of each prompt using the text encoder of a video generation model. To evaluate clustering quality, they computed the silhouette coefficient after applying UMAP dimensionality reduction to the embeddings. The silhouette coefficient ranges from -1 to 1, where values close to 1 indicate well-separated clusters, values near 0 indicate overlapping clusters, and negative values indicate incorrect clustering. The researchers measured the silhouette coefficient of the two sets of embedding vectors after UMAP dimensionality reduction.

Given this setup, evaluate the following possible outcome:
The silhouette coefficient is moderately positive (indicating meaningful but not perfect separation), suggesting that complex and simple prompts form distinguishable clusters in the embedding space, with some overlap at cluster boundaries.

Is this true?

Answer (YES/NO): NO